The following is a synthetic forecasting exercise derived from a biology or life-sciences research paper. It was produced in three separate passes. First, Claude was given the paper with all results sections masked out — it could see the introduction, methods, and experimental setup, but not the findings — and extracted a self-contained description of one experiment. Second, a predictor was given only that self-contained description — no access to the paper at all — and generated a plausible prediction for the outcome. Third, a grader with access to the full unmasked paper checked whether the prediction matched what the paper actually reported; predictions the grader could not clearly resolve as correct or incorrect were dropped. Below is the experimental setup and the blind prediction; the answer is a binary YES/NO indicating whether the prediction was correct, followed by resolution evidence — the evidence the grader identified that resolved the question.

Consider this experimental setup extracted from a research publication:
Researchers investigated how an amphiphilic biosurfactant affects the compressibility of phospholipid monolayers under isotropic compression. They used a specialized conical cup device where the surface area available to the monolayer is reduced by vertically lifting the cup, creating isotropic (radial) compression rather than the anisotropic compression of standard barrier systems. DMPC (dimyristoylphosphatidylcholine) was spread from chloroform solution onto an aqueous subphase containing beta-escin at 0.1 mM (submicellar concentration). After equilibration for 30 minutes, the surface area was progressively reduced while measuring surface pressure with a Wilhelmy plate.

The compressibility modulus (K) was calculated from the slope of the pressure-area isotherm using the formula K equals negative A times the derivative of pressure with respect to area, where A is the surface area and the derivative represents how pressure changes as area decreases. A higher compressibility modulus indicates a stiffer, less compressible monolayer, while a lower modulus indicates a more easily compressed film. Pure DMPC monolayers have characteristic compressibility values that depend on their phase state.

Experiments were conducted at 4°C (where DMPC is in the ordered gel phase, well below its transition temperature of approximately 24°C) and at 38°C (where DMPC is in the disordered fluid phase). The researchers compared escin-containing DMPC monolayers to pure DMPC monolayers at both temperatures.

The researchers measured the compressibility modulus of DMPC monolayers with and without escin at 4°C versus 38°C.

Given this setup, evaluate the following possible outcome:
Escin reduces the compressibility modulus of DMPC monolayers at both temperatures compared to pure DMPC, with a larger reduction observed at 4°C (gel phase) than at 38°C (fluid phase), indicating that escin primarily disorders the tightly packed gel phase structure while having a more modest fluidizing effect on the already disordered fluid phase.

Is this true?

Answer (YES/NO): NO